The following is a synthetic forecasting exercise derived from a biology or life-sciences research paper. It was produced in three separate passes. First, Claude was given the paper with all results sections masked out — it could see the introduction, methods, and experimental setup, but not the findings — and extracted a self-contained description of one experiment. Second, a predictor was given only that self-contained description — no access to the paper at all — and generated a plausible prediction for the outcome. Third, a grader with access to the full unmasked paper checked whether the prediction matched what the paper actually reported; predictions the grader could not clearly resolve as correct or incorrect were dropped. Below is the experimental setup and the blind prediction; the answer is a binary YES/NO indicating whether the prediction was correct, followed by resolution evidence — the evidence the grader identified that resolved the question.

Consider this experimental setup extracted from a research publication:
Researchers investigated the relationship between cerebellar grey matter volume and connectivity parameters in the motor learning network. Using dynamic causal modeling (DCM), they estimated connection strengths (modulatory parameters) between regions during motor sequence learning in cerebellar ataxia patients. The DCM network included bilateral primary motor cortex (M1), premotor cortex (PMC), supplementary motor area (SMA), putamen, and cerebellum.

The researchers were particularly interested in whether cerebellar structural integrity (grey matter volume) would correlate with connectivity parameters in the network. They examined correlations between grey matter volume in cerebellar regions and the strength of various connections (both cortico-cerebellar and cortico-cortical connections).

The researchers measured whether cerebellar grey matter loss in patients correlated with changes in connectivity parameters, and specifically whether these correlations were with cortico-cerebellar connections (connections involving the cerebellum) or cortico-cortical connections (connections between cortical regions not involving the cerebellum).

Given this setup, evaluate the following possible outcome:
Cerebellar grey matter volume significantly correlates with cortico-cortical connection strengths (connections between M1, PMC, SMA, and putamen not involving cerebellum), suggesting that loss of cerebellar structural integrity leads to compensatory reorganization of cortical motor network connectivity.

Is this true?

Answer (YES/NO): YES